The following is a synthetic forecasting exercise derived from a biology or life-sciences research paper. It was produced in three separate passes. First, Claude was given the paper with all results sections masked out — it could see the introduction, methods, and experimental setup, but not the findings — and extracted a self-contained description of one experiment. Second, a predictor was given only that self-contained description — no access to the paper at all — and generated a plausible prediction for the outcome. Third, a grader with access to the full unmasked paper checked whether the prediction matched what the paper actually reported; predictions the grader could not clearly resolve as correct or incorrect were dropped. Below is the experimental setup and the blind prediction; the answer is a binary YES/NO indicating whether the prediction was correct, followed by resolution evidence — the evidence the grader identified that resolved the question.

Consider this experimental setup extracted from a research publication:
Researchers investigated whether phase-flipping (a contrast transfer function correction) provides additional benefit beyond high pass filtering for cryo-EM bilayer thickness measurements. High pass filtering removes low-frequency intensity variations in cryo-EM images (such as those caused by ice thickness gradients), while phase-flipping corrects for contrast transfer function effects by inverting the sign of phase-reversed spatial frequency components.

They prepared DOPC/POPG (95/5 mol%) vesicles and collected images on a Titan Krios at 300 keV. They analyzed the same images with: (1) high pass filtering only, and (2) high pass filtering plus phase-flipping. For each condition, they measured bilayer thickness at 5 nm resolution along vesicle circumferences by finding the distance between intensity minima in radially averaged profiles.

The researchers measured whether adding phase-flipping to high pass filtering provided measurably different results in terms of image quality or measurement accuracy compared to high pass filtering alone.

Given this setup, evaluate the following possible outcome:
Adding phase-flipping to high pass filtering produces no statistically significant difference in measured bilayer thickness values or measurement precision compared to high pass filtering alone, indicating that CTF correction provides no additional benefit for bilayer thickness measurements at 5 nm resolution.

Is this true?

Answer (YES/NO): NO